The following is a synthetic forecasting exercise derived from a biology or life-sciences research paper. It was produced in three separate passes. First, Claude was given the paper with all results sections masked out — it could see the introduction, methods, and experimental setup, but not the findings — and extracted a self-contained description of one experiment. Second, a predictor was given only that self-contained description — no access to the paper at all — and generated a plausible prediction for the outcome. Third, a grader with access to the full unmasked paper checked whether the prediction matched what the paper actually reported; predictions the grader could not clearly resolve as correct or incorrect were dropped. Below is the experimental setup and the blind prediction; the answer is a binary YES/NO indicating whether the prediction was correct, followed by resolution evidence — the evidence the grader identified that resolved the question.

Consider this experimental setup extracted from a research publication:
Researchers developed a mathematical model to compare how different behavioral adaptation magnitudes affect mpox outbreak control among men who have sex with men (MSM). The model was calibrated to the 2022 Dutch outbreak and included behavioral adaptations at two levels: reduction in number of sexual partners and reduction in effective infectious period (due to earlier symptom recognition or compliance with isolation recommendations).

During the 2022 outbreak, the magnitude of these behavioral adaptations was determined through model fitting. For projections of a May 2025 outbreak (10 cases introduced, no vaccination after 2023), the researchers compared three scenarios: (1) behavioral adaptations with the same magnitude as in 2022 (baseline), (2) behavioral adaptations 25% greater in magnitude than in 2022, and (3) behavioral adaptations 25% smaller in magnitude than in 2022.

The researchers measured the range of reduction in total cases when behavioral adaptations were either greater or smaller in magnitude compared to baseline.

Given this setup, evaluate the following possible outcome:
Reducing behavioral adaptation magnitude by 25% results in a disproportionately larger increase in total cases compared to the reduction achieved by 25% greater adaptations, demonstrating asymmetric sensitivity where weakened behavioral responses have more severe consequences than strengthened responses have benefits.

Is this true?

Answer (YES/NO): YES